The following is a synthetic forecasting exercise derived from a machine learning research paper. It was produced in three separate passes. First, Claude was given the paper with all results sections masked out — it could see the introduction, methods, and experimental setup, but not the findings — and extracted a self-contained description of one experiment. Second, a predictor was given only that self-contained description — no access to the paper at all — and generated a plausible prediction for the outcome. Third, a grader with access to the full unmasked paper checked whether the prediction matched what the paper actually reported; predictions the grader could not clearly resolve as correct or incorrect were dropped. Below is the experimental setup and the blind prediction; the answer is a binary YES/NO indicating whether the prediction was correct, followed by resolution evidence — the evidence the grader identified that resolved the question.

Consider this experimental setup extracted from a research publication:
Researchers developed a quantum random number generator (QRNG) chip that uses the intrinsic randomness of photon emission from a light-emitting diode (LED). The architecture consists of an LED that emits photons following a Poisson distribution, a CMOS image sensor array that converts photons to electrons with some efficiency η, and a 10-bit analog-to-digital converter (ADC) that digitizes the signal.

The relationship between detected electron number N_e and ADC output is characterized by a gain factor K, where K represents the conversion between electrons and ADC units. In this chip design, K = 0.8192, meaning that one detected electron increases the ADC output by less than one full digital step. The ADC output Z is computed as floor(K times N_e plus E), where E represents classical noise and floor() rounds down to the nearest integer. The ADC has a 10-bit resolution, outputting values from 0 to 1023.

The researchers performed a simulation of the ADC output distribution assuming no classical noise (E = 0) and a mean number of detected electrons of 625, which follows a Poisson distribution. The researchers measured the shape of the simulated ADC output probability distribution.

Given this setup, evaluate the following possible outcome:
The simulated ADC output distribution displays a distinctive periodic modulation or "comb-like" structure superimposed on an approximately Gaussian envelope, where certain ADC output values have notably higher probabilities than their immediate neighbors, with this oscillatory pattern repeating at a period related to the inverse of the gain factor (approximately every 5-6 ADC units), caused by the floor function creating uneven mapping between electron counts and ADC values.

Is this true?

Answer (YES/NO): YES